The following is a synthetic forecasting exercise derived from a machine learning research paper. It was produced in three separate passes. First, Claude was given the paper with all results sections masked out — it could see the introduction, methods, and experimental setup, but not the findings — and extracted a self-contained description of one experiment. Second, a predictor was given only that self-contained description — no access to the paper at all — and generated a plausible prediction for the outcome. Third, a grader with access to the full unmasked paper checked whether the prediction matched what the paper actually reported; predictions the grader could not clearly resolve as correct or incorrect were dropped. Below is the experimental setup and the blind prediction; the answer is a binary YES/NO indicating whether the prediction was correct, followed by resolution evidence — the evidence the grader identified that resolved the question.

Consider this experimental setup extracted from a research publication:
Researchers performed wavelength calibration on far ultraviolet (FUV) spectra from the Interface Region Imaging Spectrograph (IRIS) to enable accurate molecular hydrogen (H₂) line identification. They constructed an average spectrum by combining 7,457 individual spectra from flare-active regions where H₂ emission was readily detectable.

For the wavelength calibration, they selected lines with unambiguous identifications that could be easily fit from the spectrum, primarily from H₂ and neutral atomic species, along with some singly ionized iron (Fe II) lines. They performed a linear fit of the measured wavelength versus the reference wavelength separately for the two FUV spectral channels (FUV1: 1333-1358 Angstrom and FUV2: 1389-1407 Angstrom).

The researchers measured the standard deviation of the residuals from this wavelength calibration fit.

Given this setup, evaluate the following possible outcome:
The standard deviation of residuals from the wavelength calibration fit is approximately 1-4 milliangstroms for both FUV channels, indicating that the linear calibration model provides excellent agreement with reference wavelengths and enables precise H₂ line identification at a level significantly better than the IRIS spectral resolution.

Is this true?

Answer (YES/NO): NO